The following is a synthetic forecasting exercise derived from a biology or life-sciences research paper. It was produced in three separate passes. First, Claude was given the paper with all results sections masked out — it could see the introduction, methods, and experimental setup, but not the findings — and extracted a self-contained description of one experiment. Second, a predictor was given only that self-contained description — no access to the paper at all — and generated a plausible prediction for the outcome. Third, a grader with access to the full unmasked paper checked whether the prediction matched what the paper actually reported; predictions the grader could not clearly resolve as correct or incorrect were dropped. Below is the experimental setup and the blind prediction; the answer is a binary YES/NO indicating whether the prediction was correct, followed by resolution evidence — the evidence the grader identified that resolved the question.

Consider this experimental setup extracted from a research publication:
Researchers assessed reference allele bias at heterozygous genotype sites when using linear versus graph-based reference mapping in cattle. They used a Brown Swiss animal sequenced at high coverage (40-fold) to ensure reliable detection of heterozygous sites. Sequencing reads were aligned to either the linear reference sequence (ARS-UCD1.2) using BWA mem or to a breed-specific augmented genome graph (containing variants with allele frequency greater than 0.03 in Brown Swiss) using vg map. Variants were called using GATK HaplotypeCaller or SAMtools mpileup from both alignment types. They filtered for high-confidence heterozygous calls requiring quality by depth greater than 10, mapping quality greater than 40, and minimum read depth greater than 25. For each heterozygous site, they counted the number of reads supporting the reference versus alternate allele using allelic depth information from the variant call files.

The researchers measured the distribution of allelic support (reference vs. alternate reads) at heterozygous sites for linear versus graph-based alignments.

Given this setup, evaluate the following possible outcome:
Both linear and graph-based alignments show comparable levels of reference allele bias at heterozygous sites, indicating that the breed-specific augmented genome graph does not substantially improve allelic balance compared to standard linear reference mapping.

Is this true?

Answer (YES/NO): NO